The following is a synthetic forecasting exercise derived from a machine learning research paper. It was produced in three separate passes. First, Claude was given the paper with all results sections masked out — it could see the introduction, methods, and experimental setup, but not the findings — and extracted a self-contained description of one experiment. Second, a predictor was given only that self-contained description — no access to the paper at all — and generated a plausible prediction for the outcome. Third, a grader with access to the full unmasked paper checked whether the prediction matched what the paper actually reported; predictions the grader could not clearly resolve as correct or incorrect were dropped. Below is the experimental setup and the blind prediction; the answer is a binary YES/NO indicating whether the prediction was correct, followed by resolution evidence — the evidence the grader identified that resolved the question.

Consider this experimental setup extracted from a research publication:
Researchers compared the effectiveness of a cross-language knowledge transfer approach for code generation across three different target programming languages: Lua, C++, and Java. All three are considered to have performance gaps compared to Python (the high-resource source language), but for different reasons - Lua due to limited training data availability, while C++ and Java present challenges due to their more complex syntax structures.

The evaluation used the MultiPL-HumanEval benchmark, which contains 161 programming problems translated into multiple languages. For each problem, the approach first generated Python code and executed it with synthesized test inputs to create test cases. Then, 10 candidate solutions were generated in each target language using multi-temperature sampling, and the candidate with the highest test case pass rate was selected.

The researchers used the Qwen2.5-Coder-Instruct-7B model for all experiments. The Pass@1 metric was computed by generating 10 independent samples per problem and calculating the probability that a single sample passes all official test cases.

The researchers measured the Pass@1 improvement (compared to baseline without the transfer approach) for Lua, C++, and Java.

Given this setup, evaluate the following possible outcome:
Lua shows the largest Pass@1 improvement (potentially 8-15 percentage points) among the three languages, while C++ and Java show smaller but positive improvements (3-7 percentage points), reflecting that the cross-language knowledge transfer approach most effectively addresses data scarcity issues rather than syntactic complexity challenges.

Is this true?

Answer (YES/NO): NO